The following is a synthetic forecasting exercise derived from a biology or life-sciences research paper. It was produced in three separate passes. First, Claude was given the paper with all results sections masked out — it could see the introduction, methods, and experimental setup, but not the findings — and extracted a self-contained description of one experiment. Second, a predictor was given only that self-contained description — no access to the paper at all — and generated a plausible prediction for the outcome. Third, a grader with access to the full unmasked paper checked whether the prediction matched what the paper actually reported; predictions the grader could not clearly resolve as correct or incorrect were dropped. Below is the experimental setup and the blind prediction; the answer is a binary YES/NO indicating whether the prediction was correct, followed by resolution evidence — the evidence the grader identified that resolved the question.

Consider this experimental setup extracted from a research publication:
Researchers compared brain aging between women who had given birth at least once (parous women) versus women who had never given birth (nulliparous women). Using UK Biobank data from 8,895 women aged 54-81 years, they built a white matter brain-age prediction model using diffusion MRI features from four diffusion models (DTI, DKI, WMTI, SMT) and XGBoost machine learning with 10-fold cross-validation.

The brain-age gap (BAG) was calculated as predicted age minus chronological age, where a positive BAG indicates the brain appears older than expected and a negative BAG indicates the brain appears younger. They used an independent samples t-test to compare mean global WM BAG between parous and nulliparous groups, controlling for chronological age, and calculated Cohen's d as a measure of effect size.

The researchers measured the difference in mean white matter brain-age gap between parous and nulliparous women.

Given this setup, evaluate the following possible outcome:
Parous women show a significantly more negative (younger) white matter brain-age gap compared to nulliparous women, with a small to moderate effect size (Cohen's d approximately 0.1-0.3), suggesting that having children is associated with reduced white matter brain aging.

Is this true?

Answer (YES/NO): NO